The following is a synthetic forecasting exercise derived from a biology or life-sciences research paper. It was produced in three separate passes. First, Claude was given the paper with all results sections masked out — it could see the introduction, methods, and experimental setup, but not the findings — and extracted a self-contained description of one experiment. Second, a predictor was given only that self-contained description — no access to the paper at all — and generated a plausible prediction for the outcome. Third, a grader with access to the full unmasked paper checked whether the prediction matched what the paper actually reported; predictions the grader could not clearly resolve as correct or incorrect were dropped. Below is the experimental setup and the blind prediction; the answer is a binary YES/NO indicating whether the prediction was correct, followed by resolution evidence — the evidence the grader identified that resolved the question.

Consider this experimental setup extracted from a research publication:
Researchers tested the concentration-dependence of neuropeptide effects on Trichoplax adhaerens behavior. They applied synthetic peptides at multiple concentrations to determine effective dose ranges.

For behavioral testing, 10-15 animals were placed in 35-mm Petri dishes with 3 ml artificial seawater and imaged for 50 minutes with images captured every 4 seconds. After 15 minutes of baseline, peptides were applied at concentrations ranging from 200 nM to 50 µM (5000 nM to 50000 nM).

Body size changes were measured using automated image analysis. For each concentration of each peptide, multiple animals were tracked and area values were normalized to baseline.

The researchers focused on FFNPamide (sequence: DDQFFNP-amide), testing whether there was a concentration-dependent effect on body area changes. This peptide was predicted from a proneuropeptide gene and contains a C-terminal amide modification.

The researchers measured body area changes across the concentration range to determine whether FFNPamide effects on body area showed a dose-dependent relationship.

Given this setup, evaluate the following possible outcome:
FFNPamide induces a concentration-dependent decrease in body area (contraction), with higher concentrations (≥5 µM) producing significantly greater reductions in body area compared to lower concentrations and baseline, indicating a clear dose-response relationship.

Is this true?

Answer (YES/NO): NO